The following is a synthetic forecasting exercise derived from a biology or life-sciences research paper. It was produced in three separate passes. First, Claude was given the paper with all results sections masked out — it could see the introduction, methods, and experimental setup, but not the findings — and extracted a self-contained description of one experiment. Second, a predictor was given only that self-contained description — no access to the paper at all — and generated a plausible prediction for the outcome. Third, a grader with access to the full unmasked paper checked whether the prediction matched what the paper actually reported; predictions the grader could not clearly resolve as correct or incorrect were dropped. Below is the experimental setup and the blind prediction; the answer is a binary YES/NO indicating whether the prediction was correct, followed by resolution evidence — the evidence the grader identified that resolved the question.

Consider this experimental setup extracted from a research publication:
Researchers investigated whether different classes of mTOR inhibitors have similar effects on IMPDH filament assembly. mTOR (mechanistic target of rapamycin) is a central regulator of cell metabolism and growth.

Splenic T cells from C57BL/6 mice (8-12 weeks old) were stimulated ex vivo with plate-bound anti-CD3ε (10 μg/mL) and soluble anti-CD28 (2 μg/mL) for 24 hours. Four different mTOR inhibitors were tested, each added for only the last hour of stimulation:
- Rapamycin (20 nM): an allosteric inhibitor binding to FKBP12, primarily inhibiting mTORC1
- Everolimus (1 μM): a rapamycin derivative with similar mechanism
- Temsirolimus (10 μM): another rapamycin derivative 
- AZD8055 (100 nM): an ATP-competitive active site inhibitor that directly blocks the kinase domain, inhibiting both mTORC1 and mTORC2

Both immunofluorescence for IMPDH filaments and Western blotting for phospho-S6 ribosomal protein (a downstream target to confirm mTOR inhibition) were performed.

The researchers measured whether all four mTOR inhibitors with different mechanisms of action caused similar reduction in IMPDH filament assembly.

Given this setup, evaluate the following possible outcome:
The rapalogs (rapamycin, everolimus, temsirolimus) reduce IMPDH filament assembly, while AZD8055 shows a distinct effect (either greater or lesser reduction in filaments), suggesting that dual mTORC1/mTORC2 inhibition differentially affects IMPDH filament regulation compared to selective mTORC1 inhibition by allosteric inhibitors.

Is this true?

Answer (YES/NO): NO